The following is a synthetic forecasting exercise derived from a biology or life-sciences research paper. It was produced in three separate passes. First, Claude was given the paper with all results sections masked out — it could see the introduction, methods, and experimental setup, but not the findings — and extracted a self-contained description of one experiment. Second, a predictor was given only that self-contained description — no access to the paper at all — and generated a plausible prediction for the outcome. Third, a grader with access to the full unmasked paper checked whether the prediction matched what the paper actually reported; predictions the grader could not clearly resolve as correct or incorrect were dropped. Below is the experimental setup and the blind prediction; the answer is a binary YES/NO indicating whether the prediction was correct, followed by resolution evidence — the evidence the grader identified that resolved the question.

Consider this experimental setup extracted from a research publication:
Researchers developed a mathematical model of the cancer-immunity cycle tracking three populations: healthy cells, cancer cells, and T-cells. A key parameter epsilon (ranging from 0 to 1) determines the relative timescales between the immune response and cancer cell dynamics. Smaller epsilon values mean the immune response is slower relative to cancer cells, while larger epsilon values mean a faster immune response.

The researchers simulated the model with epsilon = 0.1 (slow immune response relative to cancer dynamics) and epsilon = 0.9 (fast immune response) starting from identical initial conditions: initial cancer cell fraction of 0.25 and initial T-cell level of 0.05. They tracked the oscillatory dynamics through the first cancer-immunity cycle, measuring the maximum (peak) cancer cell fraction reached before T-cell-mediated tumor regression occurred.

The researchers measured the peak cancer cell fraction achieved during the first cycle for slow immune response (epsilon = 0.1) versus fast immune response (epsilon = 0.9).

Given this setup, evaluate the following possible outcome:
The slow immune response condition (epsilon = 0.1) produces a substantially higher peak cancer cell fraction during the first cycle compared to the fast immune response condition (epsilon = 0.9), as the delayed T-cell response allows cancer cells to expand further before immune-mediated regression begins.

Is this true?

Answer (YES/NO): YES